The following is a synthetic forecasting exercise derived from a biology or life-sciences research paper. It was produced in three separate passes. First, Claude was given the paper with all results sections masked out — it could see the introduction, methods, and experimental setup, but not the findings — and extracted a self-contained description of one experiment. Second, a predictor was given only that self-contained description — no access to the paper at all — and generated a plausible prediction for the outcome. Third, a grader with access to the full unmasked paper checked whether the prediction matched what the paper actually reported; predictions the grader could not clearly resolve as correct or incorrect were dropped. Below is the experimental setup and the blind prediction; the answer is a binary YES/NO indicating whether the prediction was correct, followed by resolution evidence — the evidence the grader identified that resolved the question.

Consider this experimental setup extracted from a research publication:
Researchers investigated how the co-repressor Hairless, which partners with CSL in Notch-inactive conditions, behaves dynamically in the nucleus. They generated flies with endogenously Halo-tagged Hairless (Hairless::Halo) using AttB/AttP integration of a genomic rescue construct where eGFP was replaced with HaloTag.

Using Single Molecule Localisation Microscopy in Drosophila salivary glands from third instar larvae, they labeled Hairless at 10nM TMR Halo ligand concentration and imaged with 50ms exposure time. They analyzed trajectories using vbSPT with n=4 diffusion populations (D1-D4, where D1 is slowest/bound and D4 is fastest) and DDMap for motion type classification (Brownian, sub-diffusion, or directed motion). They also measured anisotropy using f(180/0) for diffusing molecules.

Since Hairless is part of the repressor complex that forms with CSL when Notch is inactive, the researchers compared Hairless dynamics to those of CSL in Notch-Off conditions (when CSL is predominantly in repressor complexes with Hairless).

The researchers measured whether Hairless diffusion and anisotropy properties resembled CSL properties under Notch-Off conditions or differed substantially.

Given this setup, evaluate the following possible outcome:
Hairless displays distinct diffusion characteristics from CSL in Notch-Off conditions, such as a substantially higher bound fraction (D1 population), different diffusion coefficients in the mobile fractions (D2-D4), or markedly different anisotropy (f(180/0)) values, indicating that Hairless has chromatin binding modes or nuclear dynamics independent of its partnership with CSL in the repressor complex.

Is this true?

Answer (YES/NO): NO